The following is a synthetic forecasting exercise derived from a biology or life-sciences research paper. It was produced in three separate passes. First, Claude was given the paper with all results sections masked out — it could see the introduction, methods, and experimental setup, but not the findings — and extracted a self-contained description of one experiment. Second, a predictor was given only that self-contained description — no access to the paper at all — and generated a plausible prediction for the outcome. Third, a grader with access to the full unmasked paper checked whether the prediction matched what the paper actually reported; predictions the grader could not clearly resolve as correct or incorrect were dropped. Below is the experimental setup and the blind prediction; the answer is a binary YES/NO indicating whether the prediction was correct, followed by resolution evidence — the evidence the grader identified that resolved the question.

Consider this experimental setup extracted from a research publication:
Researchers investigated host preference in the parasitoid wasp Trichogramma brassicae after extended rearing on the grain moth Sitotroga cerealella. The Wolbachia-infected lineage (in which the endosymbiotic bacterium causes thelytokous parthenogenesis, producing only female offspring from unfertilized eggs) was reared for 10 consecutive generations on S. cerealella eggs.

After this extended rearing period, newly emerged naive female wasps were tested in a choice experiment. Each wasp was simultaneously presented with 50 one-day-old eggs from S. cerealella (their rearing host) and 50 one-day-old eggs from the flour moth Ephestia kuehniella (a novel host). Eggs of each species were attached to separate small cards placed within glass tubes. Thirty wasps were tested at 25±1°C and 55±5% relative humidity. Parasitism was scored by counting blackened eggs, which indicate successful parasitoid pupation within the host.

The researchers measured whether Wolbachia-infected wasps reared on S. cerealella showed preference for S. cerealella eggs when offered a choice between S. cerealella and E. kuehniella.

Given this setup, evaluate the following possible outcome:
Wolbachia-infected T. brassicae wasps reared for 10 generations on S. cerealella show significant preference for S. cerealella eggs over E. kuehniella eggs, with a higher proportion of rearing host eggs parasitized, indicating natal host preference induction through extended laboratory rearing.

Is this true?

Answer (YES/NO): NO